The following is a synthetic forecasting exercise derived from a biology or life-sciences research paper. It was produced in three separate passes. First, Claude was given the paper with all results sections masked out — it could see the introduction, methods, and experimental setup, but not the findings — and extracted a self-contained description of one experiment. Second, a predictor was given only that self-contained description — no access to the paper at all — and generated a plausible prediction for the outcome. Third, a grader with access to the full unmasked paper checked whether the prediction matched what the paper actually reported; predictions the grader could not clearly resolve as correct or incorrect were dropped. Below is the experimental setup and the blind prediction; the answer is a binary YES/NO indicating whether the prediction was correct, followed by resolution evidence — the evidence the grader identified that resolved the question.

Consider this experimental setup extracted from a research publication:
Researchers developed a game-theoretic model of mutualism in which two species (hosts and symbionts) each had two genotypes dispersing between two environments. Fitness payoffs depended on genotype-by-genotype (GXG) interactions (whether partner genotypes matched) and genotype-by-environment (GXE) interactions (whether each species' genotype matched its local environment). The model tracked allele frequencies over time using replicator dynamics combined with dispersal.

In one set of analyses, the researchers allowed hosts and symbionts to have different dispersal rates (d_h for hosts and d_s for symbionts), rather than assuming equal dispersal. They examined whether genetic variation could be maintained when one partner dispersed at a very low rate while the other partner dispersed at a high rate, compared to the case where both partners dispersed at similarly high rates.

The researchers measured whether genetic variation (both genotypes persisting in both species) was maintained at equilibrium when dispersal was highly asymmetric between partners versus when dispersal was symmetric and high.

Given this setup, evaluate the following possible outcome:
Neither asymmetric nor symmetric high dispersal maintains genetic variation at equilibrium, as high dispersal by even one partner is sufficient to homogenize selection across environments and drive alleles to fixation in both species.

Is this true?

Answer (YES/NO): NO